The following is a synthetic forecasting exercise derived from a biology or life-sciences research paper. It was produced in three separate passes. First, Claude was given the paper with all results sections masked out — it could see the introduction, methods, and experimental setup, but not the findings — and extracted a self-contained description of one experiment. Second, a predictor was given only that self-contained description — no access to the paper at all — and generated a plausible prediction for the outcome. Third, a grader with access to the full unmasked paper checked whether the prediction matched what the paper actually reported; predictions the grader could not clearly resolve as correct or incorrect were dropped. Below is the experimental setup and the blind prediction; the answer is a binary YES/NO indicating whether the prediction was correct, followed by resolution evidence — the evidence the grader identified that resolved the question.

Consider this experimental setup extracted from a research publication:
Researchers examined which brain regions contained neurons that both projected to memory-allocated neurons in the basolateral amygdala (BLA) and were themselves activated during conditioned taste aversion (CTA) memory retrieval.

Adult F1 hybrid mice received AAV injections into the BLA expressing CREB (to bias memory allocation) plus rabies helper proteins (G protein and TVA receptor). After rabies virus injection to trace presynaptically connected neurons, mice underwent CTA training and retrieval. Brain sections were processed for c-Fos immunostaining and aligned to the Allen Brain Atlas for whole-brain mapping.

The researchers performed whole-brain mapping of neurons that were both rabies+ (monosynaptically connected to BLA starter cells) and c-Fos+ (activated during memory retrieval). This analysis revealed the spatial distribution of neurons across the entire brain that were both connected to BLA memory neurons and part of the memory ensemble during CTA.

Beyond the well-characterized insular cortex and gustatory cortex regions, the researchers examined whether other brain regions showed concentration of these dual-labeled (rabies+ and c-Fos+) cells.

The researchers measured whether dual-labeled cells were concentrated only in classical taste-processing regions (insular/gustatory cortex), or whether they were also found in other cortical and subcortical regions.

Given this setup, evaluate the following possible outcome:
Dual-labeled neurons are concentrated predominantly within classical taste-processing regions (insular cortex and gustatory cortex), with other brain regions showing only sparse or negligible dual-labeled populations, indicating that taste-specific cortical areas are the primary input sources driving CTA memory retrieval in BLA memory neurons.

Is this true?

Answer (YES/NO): YES